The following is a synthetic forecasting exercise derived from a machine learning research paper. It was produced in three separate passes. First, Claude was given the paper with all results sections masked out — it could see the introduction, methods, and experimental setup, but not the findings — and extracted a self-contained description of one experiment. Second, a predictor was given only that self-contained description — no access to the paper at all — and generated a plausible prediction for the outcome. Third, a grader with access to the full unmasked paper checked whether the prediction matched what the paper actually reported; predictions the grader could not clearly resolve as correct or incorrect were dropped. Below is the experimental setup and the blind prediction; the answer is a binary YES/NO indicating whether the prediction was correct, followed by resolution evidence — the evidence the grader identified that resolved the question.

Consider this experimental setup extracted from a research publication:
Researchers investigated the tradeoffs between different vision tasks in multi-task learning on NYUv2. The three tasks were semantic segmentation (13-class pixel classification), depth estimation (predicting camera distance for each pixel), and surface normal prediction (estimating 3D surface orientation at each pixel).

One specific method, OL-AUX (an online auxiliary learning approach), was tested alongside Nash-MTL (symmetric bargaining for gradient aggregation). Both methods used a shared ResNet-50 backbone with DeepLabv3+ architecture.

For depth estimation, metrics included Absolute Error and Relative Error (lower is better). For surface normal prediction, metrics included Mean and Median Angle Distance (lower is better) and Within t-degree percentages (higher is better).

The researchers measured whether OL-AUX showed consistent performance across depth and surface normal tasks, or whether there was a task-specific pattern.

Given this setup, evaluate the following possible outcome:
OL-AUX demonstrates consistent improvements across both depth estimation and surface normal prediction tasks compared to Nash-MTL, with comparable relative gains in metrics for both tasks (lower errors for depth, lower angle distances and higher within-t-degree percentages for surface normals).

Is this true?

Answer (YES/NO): NO